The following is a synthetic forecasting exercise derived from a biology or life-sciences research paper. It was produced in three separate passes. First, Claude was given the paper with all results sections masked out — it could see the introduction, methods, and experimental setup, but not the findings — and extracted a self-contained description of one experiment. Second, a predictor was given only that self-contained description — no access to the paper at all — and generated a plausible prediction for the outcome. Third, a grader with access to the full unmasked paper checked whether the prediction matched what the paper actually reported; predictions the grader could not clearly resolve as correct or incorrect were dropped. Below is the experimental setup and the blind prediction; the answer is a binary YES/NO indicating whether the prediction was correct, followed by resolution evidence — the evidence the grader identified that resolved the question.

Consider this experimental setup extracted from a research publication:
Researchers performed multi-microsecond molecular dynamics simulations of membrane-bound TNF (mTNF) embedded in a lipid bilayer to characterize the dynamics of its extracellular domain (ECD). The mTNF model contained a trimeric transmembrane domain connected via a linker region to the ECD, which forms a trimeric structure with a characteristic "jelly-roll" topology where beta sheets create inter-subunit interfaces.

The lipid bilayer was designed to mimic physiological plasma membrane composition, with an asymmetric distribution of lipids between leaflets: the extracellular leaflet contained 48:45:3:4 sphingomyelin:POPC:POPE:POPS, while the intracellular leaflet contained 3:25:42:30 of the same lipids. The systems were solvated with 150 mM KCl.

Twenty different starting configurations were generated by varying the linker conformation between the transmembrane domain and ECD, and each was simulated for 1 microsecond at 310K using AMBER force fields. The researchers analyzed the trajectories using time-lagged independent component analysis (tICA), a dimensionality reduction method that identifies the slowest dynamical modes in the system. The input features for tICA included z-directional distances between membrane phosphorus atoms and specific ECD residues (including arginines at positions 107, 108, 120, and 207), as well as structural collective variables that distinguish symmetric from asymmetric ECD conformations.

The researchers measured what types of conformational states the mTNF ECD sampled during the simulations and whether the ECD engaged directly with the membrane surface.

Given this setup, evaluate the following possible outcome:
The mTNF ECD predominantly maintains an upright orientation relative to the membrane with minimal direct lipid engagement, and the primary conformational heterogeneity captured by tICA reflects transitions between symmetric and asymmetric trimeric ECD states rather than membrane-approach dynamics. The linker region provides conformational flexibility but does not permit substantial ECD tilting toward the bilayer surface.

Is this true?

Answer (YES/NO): NO